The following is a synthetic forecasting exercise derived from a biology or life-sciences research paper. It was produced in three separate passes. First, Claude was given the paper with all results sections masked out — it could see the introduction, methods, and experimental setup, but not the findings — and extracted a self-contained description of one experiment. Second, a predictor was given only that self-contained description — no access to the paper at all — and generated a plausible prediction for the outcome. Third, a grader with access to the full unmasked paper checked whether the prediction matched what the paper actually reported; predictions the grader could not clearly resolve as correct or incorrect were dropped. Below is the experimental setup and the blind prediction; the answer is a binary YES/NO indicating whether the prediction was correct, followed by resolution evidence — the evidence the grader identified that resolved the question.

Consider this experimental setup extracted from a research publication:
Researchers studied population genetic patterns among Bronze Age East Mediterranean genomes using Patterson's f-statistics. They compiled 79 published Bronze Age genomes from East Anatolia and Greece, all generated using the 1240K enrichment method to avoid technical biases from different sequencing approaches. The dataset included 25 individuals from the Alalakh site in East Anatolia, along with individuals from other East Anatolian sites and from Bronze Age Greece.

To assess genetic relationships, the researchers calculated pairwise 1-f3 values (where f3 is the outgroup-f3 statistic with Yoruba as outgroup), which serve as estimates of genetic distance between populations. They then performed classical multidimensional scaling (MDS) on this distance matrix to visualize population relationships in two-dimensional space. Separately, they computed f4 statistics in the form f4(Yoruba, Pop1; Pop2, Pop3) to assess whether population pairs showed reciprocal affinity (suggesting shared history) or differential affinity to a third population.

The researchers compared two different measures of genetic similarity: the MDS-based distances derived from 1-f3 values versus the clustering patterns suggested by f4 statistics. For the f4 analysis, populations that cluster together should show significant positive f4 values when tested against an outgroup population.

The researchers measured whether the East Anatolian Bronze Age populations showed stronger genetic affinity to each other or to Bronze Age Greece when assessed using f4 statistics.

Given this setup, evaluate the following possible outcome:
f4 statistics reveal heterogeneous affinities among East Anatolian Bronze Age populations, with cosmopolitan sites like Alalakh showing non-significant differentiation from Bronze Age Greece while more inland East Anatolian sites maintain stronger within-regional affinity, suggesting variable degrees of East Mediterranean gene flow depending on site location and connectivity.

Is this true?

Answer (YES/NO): NO